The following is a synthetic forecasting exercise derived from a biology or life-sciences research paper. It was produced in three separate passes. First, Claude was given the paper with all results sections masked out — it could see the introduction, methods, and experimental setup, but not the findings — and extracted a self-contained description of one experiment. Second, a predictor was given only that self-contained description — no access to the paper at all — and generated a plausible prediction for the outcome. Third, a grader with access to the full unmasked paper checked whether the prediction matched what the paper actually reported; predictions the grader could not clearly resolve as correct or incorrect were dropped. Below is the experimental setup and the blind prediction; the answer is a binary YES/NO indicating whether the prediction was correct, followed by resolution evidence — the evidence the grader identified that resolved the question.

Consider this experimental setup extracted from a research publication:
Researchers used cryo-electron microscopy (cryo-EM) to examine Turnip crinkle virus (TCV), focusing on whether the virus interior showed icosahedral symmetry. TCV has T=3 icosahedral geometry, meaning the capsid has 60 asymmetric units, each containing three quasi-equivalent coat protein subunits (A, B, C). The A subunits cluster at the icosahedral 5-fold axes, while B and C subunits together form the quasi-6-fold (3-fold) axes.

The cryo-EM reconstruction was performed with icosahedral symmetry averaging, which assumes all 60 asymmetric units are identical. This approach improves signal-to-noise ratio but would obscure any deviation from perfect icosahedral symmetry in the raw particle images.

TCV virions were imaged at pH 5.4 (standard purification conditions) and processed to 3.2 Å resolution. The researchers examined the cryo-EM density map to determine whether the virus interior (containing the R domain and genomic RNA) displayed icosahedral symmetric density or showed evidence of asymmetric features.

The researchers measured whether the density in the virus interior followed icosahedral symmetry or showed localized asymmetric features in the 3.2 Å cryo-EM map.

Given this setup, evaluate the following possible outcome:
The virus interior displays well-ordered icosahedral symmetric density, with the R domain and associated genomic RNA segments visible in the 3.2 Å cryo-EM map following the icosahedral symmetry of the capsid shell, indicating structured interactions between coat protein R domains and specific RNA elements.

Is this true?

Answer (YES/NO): NO